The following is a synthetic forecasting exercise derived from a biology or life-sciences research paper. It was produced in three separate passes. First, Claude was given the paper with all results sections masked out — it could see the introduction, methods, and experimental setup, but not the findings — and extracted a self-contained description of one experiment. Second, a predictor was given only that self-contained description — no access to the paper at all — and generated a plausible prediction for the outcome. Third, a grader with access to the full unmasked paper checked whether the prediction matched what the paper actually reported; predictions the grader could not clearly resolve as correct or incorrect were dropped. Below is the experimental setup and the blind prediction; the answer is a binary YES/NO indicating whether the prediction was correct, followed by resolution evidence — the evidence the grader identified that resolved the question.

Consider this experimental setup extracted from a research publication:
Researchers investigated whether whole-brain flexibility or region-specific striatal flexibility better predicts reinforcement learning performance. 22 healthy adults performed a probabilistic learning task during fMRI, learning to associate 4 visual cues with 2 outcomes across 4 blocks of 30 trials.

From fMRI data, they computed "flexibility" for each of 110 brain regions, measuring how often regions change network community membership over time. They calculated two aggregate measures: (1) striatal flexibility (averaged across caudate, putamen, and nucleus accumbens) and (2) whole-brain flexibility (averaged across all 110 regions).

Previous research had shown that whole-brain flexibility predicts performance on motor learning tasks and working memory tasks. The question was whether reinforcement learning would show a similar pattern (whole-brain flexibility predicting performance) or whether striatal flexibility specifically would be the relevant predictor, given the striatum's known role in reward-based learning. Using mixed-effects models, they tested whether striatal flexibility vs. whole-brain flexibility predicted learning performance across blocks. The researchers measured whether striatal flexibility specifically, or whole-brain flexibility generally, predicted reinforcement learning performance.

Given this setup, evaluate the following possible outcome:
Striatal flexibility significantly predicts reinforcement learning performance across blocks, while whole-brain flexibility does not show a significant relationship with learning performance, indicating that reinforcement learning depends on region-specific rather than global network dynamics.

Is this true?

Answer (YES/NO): NO